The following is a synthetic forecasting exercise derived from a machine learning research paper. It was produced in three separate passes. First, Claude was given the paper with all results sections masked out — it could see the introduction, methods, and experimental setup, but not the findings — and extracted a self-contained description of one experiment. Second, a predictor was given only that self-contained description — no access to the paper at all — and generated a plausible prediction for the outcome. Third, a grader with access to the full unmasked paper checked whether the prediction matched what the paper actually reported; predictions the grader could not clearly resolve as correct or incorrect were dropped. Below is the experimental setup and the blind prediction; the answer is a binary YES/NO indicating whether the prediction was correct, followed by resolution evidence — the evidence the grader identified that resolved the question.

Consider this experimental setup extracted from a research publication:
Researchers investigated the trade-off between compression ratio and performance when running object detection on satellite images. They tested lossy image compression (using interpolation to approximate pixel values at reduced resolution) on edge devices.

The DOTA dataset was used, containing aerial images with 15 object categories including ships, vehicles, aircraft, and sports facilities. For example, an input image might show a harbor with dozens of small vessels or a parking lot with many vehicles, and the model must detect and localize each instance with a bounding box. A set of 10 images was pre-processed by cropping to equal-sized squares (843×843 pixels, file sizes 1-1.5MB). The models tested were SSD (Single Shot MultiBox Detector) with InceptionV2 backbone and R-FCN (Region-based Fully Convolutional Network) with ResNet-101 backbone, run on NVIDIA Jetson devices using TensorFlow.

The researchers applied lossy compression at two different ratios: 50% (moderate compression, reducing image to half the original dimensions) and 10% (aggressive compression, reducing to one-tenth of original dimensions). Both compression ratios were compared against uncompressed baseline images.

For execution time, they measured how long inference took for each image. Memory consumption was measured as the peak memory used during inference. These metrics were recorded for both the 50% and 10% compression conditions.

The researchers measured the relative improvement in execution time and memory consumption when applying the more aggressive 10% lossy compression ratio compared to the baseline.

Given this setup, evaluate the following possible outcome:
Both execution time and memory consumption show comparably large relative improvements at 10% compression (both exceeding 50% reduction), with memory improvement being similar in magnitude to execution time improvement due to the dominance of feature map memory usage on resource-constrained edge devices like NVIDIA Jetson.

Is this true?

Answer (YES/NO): NO